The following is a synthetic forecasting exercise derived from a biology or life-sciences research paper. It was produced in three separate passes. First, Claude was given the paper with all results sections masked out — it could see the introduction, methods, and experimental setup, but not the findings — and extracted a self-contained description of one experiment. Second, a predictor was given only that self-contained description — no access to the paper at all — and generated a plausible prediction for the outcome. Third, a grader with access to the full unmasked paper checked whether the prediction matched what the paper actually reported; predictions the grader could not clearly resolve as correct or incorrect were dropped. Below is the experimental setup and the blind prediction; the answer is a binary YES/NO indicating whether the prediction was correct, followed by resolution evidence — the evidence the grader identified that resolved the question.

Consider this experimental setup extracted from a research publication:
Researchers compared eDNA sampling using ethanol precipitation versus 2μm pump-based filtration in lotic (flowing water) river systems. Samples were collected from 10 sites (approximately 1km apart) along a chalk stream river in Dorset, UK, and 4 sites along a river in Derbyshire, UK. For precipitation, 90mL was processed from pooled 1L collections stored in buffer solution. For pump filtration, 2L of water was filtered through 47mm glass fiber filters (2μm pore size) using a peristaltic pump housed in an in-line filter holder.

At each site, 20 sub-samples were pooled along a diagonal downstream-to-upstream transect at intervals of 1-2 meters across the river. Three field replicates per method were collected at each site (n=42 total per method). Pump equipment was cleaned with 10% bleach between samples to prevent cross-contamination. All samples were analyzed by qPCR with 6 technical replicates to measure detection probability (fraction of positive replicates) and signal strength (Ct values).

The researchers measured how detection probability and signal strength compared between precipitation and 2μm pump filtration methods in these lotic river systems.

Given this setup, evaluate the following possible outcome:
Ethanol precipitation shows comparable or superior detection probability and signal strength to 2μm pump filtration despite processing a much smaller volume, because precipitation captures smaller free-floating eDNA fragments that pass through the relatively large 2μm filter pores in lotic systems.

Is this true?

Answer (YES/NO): YES